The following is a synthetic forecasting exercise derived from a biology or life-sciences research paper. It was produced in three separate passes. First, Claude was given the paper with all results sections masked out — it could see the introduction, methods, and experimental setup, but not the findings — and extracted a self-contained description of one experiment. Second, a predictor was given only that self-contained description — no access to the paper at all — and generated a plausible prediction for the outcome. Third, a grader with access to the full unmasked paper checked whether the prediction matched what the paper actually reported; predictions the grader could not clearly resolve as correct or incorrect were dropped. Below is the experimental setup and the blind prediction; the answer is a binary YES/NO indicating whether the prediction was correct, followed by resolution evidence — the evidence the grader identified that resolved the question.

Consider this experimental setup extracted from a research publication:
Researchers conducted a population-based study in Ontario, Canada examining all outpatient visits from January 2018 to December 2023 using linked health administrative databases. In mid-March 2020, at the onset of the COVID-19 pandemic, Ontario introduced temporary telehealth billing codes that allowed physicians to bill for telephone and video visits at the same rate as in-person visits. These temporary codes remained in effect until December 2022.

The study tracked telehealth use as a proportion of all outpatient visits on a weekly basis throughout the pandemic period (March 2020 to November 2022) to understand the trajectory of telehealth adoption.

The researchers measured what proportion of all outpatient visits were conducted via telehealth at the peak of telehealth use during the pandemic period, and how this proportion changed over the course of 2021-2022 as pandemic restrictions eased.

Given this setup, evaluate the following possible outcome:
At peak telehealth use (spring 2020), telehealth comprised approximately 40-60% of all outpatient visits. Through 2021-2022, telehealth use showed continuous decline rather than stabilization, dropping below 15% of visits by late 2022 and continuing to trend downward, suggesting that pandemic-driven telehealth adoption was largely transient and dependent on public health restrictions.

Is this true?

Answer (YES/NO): NO